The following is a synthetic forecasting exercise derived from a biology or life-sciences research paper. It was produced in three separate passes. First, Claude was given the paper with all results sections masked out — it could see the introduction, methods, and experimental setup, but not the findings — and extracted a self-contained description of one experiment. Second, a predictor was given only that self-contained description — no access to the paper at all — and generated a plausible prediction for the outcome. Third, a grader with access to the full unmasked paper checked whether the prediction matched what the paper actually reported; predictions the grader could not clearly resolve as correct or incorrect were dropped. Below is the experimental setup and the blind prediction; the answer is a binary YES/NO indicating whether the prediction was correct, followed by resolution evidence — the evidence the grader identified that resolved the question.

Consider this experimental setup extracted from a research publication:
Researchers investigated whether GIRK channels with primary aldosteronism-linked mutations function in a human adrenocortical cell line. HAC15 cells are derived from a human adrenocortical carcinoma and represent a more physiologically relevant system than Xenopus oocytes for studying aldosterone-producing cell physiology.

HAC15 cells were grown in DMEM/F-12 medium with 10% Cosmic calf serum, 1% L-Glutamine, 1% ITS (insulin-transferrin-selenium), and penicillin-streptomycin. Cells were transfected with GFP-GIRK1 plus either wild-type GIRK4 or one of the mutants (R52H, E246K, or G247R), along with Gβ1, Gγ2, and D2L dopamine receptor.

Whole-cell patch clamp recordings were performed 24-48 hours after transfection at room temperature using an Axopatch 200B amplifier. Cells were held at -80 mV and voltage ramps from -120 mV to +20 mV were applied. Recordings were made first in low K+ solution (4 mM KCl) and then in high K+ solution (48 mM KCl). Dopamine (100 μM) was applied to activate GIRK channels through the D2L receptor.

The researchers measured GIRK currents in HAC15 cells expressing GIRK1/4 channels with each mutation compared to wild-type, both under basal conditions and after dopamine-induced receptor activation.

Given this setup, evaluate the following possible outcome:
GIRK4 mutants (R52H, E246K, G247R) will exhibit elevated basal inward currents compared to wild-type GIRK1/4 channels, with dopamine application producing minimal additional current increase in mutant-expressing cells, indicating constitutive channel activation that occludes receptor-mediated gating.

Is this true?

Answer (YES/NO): NO